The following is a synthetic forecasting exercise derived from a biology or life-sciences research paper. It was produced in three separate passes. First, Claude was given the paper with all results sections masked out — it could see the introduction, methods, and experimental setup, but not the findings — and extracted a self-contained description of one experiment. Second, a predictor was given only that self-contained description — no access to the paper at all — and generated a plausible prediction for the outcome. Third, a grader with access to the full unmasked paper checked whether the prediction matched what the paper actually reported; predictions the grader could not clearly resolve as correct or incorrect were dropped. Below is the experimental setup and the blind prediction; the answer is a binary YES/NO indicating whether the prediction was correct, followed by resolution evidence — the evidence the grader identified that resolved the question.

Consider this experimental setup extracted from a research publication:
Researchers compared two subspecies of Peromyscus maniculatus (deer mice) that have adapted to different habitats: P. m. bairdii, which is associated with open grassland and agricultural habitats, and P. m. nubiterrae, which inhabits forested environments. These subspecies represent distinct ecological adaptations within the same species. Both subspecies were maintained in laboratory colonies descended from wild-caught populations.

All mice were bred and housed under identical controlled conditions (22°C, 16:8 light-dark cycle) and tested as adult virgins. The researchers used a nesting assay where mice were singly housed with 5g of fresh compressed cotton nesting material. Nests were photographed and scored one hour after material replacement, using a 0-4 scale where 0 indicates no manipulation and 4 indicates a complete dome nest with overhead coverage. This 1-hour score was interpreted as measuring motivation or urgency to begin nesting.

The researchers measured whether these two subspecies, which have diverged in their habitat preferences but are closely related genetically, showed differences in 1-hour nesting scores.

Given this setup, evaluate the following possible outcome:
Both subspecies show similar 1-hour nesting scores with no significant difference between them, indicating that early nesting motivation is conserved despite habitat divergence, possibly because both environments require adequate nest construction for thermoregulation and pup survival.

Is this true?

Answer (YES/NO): NO